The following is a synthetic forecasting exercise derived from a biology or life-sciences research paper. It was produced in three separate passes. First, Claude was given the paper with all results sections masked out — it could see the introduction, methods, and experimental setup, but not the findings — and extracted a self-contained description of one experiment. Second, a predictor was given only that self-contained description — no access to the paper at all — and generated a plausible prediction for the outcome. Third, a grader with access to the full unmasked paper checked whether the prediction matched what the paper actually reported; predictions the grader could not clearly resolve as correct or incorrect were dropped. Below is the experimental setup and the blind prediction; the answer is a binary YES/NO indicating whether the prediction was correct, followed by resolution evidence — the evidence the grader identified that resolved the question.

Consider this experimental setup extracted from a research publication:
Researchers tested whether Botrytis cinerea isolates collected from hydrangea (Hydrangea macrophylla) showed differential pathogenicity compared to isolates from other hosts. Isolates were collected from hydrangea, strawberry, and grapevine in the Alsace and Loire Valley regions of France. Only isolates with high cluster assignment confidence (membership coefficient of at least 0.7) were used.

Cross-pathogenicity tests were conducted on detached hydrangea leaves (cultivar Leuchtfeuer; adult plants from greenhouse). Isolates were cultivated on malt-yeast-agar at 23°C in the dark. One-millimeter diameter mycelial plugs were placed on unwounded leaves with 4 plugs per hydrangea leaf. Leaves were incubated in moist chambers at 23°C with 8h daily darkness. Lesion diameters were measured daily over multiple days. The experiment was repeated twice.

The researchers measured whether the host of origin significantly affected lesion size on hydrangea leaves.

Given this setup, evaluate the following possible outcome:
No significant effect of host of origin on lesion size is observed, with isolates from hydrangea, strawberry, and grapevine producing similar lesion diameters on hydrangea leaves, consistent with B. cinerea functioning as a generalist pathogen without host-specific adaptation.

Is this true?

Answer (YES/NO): YES